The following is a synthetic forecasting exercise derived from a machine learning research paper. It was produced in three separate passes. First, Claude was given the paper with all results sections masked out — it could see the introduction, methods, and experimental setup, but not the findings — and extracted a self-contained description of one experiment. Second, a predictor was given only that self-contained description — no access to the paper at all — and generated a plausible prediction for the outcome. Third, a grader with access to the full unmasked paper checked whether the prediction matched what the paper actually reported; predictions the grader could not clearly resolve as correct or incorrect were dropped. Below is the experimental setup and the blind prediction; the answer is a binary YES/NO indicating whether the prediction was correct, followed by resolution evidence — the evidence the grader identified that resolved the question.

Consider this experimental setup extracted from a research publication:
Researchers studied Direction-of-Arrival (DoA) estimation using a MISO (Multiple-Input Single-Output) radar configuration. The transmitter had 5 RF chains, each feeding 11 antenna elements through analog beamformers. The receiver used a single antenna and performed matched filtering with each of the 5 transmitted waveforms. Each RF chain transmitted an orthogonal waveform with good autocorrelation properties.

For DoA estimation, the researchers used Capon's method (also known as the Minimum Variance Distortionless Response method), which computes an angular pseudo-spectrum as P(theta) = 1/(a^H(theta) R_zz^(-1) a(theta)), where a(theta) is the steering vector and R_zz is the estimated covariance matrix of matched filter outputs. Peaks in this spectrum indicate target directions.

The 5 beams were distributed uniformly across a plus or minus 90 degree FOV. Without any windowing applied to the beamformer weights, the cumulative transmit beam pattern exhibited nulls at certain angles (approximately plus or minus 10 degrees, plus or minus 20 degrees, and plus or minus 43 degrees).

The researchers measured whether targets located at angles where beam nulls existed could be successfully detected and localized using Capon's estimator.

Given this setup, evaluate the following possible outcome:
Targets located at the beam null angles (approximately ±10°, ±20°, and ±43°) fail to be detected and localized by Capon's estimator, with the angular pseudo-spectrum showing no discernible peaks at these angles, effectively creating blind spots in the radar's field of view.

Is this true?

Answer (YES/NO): YES